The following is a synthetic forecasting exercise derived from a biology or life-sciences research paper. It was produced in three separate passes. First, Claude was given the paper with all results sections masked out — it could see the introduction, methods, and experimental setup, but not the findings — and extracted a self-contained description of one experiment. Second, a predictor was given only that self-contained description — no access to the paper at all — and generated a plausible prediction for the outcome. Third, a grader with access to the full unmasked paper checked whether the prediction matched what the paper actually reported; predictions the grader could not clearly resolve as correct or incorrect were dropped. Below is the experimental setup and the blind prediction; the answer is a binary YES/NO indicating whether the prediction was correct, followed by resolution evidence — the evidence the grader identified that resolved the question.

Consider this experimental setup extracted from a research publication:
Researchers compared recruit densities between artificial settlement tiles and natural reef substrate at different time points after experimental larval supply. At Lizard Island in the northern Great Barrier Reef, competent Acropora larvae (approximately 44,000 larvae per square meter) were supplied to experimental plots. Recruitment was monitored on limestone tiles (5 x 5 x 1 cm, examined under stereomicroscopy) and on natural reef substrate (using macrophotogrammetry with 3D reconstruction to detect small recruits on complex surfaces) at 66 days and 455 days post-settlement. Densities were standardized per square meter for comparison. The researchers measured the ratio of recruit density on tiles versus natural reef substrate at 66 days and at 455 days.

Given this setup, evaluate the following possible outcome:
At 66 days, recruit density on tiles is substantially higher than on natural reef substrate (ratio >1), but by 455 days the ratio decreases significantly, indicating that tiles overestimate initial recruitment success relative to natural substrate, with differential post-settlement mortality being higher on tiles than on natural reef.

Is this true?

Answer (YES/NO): YES